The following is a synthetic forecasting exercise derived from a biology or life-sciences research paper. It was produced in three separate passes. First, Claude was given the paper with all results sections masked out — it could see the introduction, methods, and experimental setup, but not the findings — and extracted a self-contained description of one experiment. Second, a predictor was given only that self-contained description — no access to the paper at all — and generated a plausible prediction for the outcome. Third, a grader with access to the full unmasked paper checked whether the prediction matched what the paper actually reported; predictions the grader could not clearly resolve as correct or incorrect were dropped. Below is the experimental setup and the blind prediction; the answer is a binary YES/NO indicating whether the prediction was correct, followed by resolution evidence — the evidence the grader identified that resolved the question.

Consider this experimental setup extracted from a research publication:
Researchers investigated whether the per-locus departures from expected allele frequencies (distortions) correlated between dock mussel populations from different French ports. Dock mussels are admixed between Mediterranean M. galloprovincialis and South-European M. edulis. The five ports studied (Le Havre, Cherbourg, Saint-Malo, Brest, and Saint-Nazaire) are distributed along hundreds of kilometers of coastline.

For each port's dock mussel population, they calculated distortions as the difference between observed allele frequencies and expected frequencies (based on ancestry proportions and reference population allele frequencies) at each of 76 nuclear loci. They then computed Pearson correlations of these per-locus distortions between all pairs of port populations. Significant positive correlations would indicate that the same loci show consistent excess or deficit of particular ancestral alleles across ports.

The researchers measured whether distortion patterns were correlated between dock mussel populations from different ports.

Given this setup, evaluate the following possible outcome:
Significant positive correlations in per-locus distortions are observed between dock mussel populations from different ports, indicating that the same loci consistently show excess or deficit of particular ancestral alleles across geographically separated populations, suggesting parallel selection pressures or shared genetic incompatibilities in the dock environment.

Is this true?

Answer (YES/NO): YES